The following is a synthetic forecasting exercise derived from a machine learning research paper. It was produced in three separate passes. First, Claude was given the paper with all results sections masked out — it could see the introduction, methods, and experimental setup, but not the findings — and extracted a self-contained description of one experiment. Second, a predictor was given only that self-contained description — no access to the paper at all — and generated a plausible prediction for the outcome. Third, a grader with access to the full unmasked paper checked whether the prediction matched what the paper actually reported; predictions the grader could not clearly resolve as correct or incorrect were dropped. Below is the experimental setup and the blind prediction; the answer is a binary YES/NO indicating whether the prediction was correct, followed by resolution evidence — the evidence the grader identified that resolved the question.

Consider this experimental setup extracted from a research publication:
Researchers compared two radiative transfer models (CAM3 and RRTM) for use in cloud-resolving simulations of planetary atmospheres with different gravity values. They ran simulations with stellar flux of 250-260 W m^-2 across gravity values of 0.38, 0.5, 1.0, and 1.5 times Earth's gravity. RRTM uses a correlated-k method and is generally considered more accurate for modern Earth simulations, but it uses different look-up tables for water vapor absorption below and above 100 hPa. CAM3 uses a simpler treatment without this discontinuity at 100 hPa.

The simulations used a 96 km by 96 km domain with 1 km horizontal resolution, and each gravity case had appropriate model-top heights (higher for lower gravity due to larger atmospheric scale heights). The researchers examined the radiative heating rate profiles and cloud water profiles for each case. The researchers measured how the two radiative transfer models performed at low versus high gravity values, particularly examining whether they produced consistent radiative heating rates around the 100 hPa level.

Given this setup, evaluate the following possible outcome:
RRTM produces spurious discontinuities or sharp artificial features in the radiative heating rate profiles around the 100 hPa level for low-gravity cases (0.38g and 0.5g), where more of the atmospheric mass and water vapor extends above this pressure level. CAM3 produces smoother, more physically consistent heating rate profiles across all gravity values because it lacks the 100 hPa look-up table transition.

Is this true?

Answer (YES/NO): YES